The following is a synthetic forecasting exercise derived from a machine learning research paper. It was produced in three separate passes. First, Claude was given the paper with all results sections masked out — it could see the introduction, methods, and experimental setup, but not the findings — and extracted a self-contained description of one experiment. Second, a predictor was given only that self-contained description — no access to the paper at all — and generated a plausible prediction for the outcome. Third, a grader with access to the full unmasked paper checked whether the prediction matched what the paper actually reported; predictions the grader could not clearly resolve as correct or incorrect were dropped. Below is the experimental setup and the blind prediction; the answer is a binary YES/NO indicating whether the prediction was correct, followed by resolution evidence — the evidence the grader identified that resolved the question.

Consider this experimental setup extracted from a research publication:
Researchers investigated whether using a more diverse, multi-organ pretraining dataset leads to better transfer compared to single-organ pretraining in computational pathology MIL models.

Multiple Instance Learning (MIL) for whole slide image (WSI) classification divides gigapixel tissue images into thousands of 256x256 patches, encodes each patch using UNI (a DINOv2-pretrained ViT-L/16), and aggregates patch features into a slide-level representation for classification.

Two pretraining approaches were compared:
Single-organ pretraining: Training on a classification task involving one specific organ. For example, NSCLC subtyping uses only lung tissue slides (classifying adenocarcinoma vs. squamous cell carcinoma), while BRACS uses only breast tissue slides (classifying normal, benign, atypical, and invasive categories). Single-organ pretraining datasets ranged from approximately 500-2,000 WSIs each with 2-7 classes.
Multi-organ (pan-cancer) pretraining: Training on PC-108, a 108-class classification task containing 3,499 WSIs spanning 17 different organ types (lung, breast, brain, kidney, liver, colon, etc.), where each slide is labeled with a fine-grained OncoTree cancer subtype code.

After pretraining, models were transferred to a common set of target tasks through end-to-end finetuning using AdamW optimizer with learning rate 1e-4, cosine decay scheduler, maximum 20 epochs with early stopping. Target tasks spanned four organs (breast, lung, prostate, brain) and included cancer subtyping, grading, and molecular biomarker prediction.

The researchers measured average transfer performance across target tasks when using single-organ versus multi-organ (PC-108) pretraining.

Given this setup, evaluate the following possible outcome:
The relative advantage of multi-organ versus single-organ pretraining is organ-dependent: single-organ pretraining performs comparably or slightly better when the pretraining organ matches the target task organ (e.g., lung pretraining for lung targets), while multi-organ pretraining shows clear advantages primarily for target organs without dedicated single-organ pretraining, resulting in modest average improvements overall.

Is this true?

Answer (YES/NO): NO